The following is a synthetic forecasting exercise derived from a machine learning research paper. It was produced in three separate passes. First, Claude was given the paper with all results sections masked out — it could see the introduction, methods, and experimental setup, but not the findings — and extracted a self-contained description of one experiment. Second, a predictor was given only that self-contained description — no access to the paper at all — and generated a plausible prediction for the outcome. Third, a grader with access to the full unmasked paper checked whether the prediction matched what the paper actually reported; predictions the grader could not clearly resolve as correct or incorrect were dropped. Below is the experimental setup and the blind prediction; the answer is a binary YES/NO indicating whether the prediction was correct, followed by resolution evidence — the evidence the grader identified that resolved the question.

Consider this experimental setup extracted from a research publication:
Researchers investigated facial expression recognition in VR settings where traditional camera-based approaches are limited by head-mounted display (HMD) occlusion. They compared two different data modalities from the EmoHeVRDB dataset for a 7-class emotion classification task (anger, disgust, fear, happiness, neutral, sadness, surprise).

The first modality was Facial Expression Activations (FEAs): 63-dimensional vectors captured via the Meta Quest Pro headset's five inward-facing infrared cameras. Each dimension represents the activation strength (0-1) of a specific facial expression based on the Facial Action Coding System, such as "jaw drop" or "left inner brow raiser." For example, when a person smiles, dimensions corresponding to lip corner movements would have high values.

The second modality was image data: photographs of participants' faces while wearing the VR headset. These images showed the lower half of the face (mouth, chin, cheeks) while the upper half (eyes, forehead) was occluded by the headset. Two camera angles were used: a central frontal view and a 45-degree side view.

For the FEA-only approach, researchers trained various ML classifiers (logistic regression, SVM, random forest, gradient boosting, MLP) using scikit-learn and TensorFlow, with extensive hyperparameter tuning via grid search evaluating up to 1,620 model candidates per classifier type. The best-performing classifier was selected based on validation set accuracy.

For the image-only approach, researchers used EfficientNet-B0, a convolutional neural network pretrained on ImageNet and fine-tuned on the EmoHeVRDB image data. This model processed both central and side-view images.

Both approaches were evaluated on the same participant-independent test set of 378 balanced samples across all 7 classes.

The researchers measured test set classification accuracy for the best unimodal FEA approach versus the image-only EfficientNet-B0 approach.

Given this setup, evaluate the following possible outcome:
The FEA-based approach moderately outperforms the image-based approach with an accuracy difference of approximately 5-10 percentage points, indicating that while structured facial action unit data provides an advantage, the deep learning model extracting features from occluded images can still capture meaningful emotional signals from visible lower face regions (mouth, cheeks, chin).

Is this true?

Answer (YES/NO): NO